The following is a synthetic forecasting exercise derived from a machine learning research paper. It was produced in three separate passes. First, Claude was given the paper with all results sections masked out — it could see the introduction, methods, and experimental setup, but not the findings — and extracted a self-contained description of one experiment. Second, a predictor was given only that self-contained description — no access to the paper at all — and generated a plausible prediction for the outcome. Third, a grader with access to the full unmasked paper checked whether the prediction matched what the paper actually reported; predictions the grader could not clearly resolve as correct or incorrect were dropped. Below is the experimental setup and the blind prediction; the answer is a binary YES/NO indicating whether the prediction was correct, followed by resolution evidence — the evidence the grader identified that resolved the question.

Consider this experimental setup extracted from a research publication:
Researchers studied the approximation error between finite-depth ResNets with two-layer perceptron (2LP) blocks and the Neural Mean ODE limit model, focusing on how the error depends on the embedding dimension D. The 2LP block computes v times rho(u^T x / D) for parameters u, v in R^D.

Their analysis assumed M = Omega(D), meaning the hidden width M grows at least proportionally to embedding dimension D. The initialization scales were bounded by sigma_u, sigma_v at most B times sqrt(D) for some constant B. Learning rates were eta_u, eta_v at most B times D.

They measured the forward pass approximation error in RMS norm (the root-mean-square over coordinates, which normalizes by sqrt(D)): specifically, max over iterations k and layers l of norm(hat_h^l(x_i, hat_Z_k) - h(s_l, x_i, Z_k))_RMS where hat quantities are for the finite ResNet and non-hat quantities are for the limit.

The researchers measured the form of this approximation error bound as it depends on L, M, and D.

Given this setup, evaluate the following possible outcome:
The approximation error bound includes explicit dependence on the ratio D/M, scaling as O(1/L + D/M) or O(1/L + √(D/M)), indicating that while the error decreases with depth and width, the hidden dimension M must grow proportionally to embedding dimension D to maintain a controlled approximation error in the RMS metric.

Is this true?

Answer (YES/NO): NO